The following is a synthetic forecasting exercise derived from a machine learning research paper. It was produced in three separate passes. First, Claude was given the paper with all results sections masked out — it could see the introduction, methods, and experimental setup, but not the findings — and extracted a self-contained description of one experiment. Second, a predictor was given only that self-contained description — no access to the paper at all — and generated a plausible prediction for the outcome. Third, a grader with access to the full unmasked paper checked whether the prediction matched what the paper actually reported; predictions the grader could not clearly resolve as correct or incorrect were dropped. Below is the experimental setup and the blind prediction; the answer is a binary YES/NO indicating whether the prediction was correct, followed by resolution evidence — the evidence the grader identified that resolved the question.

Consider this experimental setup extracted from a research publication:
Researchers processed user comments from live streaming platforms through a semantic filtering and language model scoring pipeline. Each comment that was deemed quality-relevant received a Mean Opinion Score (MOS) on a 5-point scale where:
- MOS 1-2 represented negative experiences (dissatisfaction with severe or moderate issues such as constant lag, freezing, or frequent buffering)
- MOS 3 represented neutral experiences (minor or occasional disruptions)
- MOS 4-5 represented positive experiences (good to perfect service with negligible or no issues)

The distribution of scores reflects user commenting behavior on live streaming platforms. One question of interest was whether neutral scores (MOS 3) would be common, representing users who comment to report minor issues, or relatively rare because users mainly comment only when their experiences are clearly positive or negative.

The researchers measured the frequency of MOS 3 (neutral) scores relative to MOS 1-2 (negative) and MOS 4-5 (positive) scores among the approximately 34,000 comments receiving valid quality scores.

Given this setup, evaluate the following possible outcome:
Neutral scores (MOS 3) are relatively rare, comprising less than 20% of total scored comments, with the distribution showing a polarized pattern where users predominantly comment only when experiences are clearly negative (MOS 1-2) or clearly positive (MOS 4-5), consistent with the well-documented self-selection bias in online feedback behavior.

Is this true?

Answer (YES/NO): NO